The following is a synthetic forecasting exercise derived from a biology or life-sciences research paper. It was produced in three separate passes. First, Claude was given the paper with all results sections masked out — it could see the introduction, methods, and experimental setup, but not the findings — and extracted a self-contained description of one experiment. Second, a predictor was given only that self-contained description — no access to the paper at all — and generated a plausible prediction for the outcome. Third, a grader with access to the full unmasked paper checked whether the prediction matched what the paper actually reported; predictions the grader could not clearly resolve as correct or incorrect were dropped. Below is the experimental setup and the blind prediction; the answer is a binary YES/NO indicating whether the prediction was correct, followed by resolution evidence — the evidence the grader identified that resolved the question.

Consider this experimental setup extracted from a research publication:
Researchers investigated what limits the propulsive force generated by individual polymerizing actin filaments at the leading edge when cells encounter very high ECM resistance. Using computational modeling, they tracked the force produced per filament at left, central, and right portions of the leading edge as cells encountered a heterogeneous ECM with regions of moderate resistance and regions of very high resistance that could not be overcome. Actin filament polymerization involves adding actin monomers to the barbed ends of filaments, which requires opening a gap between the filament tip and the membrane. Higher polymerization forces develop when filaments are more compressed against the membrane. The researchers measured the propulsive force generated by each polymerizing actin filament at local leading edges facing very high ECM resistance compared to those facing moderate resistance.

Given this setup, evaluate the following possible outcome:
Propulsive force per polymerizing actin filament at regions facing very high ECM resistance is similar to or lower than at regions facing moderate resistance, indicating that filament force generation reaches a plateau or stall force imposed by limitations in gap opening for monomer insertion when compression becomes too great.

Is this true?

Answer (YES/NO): NO